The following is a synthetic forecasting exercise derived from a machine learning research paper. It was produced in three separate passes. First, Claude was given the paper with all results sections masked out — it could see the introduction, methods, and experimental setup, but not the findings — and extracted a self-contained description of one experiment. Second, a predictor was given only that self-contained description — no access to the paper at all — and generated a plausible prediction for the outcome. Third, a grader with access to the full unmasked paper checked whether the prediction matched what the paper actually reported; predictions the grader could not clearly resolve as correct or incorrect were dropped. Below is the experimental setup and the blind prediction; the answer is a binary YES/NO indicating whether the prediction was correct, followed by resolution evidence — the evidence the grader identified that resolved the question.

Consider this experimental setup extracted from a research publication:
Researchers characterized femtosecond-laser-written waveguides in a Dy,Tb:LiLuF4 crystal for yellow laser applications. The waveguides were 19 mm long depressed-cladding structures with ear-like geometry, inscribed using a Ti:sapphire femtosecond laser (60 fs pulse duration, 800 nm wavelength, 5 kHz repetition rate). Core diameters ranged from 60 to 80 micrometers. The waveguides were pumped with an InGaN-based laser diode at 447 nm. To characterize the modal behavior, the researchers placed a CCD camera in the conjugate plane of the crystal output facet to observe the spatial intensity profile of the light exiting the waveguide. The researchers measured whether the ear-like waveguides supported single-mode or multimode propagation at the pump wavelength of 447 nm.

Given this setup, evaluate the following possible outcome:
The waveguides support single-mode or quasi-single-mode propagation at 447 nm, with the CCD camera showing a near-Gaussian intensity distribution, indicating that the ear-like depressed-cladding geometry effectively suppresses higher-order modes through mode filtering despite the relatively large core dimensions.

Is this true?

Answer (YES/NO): NO